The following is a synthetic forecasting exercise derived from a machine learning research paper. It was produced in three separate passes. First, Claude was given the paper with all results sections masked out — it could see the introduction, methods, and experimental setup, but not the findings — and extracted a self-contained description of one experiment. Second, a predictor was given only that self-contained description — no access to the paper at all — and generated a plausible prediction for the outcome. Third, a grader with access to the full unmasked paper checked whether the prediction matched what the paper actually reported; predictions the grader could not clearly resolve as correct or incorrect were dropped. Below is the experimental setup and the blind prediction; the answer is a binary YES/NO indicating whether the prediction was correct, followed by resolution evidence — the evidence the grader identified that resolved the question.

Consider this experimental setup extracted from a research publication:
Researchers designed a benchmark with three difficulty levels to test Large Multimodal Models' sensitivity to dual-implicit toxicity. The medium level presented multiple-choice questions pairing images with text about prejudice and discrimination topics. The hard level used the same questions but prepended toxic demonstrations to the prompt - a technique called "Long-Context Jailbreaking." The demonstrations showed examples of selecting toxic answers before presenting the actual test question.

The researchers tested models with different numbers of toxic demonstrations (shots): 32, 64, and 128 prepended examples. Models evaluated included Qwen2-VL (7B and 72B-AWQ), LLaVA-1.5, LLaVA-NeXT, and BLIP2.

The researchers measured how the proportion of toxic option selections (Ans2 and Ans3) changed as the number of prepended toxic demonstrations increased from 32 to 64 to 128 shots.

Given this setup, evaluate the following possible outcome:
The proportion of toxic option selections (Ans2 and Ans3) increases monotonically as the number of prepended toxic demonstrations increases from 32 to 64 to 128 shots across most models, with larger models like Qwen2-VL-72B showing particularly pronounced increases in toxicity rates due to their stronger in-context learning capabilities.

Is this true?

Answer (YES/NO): NO